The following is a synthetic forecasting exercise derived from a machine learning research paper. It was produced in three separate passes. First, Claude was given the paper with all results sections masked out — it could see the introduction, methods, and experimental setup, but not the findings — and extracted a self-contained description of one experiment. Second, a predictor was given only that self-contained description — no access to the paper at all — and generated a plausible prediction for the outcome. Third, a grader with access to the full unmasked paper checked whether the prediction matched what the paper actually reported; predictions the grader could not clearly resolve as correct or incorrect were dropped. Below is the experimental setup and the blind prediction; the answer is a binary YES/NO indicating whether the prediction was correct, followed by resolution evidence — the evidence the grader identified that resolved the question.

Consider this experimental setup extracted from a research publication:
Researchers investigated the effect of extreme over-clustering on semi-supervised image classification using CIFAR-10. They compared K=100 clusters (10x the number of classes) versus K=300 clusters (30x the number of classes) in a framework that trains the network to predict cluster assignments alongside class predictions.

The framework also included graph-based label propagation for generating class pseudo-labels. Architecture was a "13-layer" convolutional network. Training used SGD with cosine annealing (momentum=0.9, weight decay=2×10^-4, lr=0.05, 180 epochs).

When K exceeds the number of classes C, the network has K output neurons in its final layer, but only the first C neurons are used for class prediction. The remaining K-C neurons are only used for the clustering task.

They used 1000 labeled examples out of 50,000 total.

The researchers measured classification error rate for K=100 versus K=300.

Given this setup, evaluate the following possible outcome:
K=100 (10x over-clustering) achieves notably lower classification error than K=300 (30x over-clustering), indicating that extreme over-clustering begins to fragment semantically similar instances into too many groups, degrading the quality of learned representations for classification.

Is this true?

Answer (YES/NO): NO